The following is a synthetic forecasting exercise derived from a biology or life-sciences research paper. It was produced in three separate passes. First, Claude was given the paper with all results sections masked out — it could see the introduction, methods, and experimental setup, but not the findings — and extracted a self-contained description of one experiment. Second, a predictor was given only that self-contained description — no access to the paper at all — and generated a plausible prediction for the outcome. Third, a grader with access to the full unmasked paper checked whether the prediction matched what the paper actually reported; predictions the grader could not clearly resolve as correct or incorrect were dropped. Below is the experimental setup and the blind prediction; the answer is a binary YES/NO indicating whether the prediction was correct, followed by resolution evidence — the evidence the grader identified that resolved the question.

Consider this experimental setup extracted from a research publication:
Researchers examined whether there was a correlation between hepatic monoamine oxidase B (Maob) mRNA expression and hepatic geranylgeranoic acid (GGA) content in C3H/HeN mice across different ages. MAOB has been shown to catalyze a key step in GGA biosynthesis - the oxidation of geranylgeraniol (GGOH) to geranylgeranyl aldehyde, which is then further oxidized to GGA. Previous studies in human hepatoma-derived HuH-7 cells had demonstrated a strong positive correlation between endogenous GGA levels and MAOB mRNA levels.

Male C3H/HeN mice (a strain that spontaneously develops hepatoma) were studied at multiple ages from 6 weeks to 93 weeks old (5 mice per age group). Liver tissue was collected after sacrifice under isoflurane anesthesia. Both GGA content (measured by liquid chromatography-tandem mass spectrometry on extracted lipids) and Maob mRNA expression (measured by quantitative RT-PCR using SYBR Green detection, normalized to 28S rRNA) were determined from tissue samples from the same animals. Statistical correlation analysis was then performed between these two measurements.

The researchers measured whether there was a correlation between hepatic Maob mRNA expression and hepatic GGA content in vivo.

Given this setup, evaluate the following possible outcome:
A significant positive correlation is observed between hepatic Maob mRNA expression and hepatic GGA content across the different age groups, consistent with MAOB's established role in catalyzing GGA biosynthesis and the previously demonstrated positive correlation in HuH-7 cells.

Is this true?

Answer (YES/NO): YES